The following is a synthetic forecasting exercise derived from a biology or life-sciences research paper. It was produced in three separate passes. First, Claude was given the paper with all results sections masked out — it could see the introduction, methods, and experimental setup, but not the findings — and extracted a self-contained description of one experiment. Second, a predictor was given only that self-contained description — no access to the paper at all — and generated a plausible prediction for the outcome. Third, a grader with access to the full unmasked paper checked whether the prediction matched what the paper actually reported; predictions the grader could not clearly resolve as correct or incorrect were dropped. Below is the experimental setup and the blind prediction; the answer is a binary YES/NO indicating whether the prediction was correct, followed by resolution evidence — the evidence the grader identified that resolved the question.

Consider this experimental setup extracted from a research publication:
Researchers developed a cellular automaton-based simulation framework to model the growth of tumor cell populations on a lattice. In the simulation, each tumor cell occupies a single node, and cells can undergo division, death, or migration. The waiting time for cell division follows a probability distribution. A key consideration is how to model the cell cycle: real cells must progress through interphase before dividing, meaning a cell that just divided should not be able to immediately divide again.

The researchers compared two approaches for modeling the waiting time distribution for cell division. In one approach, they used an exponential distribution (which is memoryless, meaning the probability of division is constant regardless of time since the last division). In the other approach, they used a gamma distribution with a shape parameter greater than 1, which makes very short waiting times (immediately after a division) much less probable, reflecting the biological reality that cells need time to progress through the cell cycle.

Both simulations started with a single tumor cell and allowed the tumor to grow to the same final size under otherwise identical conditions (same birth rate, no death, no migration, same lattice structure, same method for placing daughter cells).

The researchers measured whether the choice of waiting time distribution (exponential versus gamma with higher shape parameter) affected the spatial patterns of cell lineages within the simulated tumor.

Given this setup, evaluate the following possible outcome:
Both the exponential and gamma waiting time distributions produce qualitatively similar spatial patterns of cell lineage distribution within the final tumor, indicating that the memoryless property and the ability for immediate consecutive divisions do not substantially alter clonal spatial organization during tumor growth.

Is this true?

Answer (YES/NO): NO